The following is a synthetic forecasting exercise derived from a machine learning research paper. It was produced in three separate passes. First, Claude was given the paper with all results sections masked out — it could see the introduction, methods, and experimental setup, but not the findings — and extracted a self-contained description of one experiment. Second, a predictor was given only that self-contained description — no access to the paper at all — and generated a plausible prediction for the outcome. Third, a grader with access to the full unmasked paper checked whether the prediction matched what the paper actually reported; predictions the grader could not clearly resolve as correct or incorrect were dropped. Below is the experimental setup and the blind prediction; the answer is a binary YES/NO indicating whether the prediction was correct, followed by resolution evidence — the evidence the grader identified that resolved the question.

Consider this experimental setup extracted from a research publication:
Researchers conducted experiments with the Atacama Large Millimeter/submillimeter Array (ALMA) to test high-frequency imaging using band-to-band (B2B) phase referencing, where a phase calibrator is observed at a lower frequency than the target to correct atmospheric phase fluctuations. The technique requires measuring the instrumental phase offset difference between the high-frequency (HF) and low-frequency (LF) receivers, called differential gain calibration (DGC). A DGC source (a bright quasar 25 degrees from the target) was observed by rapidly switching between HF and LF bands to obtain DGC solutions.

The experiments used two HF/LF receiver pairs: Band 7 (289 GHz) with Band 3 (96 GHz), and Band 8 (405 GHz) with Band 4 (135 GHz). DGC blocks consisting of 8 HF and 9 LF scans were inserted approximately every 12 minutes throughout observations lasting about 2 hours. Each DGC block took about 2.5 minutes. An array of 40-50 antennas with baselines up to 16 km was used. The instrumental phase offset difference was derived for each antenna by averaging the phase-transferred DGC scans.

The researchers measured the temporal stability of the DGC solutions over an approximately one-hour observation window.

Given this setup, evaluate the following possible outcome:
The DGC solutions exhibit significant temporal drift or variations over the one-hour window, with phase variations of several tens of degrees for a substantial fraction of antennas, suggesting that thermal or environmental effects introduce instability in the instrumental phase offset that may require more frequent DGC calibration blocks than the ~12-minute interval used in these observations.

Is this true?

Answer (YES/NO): NO